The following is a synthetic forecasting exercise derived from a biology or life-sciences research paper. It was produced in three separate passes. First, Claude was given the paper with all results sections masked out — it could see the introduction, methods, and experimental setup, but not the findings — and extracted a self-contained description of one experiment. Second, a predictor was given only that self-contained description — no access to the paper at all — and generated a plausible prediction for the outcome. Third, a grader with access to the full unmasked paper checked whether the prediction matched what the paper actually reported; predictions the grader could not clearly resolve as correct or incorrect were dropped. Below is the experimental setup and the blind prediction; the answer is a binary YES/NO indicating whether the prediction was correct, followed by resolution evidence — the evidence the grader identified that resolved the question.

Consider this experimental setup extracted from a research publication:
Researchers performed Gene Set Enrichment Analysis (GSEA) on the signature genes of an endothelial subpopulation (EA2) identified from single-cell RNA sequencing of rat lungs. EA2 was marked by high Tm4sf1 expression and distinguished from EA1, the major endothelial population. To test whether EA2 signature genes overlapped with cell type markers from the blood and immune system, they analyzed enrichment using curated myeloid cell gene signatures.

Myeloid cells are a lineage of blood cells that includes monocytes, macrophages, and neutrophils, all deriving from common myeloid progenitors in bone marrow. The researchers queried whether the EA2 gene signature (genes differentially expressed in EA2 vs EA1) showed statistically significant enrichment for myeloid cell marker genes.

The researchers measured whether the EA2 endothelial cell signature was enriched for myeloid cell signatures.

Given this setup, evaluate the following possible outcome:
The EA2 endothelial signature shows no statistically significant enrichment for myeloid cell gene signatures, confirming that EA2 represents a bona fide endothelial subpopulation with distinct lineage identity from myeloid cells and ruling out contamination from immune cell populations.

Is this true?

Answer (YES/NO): NO